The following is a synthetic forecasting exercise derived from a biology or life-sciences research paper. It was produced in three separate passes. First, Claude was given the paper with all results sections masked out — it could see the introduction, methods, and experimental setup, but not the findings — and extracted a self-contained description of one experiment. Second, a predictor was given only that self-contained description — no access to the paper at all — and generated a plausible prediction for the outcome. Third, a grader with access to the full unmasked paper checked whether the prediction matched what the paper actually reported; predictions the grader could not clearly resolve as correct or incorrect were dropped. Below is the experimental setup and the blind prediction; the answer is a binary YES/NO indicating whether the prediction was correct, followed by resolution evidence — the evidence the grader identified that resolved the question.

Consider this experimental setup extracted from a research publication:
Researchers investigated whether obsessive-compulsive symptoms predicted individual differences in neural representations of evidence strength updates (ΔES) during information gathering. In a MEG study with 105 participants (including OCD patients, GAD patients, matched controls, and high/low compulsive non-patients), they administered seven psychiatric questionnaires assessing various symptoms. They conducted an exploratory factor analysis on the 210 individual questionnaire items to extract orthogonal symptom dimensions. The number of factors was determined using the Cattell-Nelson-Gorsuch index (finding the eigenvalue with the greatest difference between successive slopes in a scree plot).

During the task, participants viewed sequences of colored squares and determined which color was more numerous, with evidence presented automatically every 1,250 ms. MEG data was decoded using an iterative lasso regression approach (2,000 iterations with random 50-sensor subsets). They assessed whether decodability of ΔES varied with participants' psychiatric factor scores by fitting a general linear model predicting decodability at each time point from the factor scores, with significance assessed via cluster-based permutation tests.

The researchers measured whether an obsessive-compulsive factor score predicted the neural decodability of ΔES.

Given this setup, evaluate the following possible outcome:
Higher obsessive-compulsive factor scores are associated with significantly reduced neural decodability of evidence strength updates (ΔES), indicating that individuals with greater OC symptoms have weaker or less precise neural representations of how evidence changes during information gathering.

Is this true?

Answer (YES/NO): YES